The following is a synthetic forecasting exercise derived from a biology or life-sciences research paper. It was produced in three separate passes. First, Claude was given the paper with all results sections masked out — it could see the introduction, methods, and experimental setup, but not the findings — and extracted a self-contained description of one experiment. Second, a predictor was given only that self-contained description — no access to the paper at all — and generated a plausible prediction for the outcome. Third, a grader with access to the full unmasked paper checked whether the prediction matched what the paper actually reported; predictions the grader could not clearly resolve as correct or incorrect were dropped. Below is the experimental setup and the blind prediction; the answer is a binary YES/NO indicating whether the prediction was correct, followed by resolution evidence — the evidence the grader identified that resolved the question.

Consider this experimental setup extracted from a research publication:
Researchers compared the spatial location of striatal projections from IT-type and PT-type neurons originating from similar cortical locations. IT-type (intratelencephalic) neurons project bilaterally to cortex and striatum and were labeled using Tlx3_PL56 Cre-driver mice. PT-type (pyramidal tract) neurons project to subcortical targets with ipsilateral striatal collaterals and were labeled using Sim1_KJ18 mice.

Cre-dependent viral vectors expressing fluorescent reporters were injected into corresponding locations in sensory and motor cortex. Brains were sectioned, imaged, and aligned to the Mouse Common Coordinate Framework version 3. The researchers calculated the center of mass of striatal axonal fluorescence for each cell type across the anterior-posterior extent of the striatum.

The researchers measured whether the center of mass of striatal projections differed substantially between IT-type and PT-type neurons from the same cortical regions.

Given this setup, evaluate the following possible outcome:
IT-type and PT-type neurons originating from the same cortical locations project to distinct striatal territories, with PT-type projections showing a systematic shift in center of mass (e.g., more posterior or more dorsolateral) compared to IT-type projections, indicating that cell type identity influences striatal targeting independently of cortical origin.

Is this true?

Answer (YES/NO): NO